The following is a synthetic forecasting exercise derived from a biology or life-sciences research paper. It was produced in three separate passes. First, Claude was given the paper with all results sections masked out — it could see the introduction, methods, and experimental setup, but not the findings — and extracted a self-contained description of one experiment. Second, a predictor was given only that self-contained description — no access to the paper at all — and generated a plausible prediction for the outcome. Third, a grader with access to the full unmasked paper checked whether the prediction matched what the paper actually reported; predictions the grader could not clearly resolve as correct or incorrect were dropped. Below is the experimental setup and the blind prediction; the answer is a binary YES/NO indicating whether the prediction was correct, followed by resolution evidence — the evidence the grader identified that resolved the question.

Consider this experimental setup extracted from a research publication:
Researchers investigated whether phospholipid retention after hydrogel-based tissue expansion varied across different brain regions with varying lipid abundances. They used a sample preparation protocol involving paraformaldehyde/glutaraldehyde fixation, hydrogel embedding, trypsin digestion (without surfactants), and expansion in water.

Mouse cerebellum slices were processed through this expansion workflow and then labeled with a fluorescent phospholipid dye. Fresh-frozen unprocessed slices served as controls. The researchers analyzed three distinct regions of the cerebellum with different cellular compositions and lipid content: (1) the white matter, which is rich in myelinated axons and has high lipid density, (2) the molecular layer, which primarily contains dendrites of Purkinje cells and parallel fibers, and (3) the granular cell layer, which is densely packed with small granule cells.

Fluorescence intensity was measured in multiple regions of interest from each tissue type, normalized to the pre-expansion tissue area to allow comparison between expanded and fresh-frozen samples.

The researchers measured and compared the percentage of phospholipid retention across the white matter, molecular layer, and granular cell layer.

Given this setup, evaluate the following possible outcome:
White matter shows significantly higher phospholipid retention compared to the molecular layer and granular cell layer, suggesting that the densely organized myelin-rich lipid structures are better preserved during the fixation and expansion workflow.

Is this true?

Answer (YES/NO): NO